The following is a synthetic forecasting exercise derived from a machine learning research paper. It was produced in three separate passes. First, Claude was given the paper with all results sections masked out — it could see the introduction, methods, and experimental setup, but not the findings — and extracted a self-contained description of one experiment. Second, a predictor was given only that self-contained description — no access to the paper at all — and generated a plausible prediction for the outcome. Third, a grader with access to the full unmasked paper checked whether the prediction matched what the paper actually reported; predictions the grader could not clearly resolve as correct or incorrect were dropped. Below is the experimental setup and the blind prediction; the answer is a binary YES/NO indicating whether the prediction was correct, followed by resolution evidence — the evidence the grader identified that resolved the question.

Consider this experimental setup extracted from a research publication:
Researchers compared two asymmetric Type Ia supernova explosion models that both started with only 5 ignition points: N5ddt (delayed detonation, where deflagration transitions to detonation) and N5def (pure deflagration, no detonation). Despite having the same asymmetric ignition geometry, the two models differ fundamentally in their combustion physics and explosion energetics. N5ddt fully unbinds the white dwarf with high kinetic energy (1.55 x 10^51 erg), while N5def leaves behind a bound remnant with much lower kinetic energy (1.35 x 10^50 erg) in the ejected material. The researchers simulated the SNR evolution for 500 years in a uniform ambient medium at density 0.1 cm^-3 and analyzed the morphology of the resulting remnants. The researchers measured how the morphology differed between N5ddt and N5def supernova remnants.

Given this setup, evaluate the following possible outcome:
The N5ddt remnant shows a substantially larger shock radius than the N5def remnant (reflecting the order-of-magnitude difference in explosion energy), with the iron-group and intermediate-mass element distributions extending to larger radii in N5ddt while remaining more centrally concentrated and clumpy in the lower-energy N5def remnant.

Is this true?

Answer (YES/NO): NO